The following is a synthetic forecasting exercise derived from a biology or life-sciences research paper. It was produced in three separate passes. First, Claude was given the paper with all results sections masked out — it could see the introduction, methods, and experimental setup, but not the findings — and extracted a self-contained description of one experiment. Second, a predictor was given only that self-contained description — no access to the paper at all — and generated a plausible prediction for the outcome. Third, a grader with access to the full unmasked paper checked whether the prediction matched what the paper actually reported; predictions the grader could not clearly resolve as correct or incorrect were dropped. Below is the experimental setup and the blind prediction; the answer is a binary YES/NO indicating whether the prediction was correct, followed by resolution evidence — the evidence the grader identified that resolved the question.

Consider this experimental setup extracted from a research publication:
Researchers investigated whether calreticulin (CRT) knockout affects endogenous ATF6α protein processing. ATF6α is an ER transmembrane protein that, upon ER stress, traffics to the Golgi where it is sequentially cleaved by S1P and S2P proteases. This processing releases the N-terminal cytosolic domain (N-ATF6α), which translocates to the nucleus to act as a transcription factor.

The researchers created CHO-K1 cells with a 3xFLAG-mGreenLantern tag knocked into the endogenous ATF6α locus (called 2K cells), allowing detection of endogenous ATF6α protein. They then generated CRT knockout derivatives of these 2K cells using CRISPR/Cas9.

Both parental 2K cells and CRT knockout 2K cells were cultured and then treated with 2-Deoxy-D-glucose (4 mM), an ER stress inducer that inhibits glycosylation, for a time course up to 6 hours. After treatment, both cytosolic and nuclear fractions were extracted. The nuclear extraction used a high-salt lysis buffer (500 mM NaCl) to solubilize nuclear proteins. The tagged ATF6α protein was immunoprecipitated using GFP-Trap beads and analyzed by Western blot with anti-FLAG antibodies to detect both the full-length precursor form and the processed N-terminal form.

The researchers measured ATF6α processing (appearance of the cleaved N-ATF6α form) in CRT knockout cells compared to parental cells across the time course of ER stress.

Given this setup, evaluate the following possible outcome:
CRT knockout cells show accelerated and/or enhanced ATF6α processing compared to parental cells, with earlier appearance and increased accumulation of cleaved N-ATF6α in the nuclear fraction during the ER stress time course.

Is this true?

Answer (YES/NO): YES